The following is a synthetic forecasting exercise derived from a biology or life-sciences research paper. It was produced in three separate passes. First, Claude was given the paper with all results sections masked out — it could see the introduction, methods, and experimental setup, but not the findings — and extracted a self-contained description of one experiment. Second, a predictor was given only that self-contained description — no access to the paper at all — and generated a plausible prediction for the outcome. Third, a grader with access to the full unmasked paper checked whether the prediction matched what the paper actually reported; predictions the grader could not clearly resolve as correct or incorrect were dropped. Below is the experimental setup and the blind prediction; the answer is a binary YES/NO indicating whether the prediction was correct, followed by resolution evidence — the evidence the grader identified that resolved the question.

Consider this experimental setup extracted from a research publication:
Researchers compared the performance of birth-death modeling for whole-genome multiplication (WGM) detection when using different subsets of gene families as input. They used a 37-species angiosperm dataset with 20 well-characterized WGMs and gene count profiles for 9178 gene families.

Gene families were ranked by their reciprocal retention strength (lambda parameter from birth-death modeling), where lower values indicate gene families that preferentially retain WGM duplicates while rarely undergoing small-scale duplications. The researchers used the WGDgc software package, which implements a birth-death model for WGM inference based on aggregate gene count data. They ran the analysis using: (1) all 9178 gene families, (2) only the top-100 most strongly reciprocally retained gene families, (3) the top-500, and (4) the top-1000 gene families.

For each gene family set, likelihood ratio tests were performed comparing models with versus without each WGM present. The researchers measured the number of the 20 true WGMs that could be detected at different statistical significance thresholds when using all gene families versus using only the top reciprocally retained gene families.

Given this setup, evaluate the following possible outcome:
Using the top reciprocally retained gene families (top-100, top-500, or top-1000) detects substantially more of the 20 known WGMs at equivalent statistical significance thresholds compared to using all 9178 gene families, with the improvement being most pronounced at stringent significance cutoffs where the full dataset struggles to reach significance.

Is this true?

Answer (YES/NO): NO